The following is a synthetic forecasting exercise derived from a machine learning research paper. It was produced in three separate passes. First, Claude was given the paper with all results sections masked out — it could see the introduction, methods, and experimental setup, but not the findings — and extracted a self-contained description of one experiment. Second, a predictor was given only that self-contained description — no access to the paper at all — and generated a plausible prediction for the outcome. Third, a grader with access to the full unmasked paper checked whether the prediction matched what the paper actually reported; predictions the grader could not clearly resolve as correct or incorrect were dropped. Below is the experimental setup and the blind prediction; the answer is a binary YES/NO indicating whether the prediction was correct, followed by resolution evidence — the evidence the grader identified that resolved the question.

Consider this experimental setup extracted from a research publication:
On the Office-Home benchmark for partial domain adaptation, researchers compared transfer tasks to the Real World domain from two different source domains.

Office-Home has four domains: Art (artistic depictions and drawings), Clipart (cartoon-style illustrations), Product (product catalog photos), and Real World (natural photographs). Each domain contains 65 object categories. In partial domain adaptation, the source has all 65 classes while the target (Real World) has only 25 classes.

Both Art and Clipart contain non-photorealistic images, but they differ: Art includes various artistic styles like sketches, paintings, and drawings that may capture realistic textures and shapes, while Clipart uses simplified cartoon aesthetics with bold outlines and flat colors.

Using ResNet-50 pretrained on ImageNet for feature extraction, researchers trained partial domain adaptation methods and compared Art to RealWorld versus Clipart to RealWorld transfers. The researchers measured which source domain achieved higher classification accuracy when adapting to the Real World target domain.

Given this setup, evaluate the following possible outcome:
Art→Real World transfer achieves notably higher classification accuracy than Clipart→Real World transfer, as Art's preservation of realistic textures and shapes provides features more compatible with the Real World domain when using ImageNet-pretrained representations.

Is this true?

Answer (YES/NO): YES